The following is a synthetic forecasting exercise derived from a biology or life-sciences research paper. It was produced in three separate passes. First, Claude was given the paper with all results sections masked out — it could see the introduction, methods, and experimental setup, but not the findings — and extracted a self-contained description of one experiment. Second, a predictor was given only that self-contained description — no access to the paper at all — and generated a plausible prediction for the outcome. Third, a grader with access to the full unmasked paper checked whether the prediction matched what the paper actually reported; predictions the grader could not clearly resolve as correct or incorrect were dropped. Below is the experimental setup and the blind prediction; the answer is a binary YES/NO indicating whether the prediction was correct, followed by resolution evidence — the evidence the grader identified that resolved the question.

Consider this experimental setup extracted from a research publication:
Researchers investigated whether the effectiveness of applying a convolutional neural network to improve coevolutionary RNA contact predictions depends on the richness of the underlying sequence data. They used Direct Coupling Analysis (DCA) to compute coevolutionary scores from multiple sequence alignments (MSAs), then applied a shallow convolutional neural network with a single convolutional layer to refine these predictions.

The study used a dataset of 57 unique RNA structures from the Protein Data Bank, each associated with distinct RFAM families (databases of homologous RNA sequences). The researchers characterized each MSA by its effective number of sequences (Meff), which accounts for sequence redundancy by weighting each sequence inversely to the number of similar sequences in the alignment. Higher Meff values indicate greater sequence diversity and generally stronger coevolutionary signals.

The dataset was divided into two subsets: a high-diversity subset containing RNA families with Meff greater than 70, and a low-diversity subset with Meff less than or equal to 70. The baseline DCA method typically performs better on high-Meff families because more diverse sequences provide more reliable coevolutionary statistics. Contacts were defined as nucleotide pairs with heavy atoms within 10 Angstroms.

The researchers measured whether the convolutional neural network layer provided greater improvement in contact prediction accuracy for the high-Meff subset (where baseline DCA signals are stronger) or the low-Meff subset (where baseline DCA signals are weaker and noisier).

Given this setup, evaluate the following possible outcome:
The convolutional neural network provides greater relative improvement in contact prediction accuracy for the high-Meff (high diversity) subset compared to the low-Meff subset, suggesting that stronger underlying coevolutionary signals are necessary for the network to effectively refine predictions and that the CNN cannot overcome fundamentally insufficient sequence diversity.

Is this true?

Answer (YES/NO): NO